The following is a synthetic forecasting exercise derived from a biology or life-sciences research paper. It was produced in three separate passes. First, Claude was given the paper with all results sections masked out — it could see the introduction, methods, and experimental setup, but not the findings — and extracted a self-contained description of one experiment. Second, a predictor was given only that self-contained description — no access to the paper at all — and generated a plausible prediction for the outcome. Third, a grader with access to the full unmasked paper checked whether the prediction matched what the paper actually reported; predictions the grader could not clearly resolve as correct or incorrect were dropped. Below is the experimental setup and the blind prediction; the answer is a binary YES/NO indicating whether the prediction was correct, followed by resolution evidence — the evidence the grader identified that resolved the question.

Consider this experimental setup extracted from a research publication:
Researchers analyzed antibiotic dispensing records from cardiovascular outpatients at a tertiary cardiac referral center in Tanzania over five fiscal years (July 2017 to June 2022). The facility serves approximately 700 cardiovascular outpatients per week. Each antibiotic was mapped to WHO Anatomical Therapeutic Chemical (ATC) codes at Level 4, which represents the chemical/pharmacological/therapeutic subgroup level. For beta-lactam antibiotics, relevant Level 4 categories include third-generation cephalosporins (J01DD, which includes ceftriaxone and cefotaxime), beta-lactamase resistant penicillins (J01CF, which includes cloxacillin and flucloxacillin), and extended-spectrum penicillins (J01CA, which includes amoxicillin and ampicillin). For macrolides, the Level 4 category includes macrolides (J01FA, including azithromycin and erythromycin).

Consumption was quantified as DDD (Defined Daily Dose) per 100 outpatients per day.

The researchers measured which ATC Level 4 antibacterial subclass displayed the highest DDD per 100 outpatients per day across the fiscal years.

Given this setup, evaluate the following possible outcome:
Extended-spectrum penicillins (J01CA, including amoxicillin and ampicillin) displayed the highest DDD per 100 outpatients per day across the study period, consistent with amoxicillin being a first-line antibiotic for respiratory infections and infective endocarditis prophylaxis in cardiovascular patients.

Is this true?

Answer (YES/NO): NO